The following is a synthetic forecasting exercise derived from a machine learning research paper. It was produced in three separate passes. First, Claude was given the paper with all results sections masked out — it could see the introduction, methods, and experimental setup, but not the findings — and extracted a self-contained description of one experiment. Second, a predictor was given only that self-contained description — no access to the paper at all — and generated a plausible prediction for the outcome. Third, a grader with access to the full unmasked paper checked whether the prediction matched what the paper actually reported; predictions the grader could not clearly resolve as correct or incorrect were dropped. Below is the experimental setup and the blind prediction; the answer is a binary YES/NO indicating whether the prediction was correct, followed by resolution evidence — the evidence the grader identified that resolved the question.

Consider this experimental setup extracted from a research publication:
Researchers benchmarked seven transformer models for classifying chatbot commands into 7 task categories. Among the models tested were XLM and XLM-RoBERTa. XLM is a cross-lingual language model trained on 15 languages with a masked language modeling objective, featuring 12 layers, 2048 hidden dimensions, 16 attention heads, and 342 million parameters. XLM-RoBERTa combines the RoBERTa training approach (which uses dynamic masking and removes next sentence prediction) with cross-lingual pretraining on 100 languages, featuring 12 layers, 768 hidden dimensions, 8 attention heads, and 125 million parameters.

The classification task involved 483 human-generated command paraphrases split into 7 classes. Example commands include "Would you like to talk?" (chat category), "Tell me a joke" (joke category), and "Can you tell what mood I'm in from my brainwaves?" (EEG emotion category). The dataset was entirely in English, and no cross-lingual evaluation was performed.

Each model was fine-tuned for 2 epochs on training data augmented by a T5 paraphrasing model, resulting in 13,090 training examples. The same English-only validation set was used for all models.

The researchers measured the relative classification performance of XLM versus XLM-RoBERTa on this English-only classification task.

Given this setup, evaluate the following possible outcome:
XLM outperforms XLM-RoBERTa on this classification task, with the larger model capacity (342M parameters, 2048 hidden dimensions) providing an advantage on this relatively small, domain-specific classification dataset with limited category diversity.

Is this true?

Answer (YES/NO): NO